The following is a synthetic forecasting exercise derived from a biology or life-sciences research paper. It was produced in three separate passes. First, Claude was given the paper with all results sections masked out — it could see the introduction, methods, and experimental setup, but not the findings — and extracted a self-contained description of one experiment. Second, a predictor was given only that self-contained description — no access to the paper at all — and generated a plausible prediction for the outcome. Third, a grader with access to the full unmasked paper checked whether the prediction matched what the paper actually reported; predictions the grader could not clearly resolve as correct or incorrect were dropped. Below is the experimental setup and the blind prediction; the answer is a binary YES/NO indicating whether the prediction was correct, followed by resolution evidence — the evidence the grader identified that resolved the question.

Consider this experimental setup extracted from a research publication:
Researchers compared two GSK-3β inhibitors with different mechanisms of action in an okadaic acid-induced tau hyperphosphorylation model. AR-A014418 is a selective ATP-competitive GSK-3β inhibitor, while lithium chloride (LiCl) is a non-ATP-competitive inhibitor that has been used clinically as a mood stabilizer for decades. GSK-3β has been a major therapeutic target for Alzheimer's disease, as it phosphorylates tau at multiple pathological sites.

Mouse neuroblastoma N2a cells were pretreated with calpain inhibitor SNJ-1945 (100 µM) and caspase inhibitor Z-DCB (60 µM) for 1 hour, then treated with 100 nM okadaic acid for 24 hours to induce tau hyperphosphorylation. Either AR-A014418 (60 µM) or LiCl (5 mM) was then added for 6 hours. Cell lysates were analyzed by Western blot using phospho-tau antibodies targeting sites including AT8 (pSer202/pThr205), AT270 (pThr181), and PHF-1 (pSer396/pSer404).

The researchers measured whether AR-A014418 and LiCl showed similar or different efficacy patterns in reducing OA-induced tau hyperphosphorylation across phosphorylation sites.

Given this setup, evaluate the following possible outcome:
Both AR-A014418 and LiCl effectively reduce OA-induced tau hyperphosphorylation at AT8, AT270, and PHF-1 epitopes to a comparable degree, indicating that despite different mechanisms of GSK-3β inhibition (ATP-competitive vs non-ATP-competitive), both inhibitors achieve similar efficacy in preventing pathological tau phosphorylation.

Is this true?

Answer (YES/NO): NO